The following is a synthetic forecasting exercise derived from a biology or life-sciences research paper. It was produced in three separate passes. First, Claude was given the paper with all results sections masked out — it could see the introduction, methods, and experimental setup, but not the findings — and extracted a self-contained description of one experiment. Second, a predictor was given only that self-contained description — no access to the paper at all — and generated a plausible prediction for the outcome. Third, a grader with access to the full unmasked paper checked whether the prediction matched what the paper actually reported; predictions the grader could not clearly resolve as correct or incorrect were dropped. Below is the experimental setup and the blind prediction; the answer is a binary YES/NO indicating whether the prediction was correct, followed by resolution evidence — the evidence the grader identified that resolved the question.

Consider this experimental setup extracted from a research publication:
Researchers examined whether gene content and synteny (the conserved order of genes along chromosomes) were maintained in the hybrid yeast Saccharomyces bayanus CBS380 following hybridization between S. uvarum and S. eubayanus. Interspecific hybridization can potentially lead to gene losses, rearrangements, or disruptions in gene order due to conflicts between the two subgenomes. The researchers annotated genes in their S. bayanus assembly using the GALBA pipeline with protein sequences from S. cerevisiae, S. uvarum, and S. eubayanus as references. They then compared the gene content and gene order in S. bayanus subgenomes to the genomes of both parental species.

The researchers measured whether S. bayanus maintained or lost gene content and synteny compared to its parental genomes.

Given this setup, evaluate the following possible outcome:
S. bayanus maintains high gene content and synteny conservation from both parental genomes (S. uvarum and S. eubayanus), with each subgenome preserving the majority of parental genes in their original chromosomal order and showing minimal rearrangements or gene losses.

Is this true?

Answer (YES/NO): YES